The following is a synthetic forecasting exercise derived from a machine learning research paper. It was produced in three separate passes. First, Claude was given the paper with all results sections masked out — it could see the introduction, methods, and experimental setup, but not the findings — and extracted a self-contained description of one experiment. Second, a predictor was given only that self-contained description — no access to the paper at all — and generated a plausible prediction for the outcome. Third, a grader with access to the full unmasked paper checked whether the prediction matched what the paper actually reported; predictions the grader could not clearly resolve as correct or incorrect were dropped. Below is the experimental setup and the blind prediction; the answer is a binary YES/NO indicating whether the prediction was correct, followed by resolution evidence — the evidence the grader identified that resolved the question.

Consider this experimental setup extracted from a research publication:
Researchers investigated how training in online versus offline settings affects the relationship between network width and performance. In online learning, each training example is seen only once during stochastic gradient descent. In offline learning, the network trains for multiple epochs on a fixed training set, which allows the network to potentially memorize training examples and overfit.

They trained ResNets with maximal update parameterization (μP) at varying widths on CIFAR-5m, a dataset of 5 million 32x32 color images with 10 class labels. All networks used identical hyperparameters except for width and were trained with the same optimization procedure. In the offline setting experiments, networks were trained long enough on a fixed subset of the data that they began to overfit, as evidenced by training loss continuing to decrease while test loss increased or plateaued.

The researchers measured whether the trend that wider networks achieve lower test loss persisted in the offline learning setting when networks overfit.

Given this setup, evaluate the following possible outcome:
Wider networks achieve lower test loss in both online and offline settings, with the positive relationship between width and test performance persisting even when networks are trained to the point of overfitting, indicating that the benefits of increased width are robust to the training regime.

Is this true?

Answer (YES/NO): NO